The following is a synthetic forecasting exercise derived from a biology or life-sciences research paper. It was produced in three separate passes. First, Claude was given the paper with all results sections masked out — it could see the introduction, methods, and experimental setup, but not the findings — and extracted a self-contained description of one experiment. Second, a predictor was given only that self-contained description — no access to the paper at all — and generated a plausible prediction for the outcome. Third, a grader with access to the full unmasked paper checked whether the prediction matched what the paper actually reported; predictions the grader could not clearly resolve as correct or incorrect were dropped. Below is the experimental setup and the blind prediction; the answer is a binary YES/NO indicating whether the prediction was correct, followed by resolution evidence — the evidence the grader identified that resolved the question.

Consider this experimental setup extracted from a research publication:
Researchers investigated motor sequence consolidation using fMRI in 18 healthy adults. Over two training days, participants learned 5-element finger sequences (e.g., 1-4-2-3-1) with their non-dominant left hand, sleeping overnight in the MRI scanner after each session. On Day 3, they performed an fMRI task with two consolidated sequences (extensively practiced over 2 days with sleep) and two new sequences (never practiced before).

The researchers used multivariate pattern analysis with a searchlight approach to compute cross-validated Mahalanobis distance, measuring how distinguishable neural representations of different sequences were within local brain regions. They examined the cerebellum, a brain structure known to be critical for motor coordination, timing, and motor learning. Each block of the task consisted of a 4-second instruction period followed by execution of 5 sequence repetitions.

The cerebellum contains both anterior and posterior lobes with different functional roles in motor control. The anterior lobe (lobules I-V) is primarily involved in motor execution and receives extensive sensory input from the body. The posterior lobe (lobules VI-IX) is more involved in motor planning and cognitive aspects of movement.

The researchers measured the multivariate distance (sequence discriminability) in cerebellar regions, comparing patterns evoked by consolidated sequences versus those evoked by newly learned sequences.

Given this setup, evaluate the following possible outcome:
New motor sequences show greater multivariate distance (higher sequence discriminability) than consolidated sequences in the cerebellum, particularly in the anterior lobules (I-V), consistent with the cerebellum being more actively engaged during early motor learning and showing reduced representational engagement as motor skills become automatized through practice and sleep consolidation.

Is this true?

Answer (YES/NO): NO